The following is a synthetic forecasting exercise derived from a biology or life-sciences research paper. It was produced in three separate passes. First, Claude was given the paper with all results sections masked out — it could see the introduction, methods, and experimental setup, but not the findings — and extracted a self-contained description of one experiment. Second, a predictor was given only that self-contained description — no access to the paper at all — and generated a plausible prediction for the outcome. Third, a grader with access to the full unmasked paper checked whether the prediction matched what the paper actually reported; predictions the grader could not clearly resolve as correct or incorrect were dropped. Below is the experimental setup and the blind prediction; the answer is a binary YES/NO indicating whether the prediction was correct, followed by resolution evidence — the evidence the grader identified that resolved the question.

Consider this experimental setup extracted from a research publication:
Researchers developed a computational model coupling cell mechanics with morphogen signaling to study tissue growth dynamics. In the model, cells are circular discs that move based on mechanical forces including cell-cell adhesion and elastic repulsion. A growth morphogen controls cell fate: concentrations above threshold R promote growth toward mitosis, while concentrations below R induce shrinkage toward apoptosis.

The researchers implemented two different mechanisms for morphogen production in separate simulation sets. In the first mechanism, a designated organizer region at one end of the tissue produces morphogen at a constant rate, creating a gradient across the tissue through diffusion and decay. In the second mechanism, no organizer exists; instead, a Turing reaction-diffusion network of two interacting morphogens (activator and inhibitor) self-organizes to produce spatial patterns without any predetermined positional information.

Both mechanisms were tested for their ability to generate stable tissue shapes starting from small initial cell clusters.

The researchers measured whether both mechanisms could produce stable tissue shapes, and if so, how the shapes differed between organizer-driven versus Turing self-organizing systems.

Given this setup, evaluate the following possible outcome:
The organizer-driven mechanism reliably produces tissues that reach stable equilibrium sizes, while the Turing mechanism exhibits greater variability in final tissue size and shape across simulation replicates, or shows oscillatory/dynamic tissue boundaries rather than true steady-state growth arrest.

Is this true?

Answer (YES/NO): NO